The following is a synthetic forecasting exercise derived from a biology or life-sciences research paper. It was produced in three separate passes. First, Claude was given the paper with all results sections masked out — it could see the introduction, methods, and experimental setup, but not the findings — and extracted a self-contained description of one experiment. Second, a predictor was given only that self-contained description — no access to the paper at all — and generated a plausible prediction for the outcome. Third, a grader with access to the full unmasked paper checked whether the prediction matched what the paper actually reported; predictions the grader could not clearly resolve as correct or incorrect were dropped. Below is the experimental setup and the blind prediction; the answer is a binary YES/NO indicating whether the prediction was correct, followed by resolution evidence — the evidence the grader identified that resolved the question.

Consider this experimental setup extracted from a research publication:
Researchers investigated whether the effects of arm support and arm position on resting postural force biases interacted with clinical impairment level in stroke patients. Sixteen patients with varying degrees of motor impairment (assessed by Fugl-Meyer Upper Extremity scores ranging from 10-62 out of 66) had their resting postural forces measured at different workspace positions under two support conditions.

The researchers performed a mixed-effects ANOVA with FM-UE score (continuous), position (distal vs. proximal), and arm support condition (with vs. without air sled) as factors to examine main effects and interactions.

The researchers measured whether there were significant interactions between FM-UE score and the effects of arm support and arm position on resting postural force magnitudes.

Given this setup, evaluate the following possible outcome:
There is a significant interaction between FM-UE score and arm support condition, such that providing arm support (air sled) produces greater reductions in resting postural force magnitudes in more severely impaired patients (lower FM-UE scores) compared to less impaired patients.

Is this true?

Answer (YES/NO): YES